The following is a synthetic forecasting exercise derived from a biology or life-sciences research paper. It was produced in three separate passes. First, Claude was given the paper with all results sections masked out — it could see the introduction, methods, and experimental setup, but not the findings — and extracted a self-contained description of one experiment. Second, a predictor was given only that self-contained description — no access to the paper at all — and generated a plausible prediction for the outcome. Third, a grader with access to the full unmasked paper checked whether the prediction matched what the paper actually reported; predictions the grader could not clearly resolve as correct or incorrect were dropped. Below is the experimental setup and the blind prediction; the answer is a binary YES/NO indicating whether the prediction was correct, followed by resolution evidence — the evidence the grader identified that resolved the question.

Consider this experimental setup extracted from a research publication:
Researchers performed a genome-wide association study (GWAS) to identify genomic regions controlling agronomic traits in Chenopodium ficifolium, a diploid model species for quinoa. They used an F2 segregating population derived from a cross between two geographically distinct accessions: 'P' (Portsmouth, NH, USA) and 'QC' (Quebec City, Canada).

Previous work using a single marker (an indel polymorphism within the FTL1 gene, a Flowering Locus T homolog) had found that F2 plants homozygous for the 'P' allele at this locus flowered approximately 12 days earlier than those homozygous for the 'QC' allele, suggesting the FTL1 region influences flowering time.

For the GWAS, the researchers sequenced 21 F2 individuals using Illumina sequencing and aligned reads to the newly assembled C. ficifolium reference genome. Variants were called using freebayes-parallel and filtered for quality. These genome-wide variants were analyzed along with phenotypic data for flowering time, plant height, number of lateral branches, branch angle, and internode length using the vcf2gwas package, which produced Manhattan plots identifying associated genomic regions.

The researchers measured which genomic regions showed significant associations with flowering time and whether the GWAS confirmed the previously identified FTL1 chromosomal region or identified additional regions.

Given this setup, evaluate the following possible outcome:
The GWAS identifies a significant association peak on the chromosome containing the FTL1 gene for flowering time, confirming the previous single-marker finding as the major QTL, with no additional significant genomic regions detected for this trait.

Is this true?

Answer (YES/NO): YES